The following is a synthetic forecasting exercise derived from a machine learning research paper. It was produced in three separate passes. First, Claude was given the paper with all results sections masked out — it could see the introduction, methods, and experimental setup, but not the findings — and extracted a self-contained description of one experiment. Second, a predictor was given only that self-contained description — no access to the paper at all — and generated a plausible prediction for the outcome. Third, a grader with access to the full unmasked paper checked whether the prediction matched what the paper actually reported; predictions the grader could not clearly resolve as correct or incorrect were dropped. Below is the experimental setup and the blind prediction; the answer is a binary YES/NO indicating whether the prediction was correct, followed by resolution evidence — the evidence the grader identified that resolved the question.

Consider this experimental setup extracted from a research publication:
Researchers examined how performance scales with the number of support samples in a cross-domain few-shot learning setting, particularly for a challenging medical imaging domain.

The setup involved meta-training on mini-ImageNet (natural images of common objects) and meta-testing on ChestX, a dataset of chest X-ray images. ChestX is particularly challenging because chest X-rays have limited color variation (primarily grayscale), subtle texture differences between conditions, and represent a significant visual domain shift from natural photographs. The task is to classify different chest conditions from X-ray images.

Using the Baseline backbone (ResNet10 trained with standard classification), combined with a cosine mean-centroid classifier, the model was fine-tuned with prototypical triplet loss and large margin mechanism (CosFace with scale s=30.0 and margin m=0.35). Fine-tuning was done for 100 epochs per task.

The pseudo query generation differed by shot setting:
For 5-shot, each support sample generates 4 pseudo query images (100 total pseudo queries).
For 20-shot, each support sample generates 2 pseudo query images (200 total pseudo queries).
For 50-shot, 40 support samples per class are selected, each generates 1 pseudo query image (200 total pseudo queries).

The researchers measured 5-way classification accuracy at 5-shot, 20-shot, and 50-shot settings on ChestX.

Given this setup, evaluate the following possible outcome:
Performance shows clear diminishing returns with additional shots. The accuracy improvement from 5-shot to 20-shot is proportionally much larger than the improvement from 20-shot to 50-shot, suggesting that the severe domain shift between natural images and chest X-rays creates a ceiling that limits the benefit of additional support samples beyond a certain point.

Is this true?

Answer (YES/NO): NO